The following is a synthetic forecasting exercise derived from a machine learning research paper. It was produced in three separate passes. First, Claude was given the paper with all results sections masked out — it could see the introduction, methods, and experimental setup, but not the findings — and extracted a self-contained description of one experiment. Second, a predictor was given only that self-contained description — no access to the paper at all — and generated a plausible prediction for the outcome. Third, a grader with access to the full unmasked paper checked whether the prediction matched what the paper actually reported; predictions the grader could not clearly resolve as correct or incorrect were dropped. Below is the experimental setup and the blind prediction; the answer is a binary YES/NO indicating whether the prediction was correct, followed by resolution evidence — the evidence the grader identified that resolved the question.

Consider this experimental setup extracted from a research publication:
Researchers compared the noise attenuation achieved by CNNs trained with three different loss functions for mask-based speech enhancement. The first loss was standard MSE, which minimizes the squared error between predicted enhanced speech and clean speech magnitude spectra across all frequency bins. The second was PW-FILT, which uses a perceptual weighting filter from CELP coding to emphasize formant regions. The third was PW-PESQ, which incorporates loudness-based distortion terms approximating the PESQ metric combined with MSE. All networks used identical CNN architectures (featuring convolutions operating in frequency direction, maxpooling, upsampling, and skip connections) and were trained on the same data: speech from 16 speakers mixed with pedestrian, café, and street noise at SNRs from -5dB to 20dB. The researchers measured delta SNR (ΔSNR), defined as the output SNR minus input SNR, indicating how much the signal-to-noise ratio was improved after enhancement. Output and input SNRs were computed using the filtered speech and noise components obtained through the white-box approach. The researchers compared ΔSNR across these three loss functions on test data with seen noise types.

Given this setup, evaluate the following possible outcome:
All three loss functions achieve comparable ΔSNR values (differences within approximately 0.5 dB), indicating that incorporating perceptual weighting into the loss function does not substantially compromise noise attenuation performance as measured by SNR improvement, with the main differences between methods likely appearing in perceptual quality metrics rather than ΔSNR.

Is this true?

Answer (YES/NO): YES